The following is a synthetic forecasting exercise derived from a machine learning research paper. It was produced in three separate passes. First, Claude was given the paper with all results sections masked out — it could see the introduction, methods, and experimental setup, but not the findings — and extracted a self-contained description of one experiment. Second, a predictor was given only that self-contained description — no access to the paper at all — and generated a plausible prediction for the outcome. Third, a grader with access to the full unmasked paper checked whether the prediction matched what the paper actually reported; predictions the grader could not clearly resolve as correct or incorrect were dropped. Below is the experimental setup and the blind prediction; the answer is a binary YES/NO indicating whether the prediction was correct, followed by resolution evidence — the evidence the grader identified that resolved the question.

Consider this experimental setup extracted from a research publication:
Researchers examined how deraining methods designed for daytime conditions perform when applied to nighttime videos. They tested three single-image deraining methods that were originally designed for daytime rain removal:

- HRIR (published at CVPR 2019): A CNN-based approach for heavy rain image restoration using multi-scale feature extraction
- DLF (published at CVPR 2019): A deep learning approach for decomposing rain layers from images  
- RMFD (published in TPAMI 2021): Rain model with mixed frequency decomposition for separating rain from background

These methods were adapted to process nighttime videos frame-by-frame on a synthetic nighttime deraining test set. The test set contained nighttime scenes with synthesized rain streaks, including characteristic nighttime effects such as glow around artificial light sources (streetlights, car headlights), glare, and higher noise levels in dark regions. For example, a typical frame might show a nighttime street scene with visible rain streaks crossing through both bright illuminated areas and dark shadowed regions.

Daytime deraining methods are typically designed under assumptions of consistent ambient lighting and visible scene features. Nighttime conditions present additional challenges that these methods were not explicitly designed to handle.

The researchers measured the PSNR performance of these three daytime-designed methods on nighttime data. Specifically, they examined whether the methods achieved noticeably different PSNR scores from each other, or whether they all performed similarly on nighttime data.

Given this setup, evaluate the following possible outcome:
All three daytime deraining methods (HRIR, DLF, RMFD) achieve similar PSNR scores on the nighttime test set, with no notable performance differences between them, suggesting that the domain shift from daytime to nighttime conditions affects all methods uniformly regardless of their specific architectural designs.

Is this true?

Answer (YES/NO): NO